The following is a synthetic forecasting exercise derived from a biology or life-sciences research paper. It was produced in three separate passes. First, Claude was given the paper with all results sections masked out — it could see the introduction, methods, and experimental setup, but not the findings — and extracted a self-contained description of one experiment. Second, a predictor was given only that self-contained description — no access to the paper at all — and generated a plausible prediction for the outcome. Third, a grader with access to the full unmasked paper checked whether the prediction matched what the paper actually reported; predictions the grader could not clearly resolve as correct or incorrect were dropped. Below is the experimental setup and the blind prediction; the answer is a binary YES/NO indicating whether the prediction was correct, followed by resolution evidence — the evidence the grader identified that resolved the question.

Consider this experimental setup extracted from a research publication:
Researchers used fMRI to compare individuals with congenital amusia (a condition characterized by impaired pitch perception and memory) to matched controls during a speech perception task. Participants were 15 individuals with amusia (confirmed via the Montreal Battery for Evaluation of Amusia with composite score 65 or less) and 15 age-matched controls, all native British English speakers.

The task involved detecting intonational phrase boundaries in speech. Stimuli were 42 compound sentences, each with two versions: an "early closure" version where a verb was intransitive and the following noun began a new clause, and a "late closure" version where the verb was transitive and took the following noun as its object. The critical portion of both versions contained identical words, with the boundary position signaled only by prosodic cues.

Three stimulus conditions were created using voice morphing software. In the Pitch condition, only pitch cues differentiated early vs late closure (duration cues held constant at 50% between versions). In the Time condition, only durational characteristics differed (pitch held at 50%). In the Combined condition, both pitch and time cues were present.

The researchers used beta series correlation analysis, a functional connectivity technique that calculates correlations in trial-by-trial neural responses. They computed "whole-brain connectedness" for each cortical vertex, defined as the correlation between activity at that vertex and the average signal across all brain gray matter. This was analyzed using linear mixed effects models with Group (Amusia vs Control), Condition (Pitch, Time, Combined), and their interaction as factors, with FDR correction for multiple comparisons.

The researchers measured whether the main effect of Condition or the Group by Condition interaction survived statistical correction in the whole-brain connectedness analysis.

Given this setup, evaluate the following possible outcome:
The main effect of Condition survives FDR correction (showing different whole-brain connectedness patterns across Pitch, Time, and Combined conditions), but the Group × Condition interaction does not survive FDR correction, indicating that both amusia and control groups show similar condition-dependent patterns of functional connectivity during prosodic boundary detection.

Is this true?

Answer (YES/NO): NO